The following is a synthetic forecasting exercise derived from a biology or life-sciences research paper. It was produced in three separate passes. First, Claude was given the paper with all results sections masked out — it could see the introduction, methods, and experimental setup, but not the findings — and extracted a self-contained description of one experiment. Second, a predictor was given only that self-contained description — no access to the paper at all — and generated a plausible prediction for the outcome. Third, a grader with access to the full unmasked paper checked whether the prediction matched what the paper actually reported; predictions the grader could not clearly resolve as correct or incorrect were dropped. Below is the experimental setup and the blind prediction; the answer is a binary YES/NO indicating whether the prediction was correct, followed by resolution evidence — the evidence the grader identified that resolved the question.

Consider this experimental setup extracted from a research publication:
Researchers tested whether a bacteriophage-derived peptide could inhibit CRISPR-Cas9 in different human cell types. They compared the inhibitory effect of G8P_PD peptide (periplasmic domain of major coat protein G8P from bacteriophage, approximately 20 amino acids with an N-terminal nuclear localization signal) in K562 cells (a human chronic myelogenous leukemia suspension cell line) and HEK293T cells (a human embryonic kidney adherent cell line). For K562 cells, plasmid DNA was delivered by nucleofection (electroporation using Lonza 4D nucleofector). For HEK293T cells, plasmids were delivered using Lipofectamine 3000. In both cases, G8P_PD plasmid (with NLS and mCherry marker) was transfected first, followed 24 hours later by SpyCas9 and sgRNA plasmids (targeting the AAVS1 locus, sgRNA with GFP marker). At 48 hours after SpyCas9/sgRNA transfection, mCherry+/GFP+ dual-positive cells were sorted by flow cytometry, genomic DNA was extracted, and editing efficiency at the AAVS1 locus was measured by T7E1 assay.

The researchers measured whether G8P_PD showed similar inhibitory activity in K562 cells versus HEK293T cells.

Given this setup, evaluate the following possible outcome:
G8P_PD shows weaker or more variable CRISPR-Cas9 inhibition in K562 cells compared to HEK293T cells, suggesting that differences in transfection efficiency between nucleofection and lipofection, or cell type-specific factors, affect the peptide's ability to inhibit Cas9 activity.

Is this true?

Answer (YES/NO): NO